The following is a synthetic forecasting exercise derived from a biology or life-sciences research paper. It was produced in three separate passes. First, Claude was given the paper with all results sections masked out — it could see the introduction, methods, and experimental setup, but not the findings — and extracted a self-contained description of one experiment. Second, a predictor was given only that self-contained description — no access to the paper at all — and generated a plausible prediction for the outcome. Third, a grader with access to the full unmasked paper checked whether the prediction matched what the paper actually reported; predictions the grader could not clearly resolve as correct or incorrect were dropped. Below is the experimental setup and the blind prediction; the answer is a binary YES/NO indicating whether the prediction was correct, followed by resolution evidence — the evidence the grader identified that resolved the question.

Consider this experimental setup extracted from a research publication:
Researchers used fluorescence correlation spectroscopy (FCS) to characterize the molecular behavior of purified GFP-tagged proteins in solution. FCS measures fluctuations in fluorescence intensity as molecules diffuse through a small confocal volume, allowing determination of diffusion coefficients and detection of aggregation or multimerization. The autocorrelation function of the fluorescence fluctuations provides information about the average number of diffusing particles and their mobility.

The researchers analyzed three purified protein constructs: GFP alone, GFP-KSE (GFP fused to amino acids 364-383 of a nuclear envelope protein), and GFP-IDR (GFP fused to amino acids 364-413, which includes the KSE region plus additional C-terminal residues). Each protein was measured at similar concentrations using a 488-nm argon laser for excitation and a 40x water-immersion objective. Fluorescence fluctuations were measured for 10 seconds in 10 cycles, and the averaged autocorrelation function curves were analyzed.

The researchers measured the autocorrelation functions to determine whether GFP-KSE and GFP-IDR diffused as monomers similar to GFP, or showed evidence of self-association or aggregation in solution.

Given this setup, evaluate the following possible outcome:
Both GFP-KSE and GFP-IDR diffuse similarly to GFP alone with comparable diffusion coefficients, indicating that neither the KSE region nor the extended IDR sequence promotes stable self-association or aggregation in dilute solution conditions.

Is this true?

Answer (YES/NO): NO